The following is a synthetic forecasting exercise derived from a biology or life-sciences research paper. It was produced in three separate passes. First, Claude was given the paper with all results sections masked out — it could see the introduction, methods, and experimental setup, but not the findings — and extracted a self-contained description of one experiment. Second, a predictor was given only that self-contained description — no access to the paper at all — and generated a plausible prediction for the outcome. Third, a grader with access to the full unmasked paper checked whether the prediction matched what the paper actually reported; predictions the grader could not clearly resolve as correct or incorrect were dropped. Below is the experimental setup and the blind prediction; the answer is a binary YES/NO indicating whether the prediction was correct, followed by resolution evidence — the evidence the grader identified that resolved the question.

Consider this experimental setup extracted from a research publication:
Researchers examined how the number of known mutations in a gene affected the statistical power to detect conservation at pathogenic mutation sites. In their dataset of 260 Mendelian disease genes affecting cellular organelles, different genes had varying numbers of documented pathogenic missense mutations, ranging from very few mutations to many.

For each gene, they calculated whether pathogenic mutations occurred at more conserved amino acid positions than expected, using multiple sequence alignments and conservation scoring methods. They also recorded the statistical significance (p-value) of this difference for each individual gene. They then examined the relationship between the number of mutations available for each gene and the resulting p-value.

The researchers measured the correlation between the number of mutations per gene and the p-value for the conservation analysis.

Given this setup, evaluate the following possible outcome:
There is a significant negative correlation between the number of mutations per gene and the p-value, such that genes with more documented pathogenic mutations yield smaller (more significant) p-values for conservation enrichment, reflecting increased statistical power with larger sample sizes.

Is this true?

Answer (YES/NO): YES